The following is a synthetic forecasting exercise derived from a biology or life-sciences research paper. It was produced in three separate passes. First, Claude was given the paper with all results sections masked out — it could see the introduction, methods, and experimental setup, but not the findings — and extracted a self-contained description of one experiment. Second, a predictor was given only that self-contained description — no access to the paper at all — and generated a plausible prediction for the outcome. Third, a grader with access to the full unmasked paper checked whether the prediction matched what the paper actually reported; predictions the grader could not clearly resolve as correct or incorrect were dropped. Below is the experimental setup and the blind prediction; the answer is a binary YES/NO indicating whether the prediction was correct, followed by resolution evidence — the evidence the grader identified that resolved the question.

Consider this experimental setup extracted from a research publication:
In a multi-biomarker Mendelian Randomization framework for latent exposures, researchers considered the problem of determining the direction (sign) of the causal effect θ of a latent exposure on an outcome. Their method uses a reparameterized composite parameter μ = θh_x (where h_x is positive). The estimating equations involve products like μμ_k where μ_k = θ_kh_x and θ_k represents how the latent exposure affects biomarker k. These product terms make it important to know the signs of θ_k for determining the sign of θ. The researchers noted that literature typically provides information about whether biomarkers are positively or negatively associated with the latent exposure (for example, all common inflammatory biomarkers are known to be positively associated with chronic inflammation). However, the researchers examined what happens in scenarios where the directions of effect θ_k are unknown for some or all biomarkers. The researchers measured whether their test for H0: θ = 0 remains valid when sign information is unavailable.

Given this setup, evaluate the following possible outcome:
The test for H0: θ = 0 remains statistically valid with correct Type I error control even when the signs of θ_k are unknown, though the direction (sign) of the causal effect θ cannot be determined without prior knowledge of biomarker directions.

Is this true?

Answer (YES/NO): YES